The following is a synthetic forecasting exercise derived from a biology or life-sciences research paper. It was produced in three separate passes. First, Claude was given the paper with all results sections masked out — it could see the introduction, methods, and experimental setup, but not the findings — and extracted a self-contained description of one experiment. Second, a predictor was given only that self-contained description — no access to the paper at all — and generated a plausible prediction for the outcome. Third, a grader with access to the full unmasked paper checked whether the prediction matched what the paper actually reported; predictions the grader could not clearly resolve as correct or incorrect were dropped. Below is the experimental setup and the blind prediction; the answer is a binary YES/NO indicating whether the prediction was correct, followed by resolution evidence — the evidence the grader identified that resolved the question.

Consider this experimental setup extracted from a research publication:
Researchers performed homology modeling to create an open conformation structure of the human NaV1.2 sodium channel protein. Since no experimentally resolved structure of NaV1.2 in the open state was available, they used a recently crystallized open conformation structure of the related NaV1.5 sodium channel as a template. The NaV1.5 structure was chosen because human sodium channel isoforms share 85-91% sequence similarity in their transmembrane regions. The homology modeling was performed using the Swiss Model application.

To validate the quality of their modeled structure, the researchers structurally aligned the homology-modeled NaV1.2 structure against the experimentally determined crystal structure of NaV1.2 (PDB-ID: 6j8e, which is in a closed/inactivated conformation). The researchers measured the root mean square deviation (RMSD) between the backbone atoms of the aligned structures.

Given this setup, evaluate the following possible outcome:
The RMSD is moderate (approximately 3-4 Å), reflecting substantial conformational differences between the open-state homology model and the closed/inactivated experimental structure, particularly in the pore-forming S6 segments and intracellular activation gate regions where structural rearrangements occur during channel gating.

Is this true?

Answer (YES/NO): NO